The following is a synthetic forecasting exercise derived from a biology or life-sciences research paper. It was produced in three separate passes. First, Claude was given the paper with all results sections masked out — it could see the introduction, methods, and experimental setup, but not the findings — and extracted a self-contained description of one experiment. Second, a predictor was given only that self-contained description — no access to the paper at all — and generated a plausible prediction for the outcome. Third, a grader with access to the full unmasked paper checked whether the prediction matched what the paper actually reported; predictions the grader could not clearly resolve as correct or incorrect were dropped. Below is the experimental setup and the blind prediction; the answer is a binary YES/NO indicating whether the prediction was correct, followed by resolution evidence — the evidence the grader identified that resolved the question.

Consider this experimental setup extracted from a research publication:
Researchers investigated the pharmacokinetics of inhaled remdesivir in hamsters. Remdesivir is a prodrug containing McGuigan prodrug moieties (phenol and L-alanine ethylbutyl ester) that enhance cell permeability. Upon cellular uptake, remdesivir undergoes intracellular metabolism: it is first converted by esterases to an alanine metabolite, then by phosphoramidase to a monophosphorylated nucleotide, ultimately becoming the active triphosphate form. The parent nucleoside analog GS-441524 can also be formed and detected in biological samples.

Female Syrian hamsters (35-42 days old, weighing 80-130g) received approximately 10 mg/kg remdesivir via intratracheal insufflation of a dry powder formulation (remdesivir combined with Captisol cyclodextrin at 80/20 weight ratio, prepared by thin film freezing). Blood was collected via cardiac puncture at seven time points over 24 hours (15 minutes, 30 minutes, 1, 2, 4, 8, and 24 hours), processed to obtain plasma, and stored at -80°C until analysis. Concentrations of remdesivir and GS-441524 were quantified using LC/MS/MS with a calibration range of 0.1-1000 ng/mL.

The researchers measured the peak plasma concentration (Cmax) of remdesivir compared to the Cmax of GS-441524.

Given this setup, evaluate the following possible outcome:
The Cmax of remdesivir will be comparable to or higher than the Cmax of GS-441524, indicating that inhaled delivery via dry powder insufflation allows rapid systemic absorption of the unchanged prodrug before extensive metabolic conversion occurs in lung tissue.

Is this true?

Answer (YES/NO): YES